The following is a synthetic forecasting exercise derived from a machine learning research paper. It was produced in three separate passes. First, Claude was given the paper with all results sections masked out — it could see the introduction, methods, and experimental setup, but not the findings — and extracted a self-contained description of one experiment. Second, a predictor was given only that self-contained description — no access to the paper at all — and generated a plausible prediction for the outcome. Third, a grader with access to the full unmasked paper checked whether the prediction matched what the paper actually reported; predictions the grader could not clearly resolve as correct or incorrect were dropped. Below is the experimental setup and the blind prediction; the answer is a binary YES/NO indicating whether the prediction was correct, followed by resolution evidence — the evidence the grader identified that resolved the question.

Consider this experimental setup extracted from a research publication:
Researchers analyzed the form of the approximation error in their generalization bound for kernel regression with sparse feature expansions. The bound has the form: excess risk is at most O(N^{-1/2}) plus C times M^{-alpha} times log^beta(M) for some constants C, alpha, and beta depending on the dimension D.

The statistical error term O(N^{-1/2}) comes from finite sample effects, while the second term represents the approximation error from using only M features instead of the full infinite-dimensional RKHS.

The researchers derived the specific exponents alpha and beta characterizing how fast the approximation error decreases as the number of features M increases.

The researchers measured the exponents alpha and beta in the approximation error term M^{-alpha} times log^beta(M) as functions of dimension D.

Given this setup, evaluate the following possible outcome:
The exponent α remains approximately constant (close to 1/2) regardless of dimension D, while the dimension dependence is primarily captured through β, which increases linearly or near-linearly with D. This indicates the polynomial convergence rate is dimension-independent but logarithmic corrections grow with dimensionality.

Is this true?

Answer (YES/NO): NO